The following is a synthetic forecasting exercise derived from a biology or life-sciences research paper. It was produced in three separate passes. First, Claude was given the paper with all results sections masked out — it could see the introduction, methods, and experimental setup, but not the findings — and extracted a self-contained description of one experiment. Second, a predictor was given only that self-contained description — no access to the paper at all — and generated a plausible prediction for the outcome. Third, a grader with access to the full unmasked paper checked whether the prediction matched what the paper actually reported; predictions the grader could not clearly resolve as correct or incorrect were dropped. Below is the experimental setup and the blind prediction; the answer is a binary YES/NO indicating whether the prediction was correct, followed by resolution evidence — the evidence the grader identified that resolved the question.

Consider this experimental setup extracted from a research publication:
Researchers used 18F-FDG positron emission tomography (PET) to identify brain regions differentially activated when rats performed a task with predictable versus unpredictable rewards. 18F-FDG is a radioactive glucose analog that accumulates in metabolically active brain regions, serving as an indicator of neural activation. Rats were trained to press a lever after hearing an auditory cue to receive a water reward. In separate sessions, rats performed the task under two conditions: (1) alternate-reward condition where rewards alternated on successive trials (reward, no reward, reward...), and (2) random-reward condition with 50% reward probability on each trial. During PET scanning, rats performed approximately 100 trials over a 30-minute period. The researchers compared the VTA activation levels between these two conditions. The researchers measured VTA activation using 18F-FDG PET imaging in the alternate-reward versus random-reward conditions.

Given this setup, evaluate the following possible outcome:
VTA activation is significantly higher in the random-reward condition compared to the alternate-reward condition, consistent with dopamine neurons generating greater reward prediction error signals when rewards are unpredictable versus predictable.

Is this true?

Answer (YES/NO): NO